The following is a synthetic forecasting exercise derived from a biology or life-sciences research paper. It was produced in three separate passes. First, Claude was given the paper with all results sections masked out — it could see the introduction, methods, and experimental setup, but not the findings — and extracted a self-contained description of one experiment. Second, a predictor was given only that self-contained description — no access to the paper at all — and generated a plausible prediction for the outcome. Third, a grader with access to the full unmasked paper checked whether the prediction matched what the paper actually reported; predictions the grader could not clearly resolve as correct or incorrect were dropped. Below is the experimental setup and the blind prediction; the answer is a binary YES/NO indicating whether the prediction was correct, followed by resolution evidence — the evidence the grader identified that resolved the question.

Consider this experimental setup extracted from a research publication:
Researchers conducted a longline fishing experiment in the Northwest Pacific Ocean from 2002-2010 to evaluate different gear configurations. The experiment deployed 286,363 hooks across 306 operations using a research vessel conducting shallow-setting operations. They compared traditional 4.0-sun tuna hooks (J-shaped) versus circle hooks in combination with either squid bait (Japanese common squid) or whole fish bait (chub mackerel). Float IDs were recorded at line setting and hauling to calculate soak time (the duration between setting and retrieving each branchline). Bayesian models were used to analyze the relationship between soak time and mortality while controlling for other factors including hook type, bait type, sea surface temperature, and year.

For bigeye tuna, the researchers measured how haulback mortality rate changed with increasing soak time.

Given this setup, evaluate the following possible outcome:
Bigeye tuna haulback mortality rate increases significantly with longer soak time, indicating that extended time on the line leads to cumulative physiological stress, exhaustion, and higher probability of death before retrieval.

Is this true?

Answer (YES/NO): NO